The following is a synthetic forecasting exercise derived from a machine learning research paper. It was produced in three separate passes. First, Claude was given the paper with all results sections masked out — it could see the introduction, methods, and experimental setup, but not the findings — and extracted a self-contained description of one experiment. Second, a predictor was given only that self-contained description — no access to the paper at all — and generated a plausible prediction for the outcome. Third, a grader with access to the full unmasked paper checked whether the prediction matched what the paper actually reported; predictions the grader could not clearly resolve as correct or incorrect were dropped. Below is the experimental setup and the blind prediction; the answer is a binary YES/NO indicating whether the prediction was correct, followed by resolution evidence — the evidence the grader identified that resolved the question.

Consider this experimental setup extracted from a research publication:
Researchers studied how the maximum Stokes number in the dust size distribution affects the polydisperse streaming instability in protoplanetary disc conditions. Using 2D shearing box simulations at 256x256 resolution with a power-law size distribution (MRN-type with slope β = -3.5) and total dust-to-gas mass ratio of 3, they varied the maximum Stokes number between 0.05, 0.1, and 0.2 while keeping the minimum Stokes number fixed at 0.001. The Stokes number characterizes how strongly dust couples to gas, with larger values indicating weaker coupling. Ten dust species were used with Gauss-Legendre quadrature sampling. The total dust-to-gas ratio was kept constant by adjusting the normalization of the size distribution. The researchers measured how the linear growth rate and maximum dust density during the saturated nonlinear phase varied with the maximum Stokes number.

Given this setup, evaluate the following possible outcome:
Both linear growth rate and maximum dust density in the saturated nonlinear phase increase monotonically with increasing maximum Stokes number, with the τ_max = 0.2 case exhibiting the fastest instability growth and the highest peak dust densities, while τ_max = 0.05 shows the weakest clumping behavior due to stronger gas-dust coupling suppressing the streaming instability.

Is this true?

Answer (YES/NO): NO